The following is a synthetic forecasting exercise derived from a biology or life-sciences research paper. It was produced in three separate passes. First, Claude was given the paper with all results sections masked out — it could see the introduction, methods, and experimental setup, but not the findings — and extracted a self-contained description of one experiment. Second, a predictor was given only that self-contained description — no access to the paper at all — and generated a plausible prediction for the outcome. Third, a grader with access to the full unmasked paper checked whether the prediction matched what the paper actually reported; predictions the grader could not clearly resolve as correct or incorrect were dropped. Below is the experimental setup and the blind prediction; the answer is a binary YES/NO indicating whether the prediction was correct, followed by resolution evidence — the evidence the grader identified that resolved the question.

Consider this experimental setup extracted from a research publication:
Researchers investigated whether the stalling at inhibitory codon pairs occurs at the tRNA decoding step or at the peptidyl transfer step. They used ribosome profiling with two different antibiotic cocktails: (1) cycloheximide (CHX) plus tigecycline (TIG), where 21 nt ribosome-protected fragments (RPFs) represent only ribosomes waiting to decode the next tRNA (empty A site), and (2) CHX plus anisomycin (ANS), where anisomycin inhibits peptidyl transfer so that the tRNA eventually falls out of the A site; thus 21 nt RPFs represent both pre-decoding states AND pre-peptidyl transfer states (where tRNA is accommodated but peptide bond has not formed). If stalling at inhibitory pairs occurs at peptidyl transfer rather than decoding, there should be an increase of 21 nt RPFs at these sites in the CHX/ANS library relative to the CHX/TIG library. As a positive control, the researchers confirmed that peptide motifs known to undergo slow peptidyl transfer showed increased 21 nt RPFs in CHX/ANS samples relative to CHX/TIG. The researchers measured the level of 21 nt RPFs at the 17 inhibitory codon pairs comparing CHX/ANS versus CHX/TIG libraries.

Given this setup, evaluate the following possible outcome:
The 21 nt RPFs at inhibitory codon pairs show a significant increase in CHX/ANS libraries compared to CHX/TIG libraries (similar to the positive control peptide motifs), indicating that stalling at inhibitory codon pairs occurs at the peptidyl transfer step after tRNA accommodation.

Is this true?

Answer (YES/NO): NO